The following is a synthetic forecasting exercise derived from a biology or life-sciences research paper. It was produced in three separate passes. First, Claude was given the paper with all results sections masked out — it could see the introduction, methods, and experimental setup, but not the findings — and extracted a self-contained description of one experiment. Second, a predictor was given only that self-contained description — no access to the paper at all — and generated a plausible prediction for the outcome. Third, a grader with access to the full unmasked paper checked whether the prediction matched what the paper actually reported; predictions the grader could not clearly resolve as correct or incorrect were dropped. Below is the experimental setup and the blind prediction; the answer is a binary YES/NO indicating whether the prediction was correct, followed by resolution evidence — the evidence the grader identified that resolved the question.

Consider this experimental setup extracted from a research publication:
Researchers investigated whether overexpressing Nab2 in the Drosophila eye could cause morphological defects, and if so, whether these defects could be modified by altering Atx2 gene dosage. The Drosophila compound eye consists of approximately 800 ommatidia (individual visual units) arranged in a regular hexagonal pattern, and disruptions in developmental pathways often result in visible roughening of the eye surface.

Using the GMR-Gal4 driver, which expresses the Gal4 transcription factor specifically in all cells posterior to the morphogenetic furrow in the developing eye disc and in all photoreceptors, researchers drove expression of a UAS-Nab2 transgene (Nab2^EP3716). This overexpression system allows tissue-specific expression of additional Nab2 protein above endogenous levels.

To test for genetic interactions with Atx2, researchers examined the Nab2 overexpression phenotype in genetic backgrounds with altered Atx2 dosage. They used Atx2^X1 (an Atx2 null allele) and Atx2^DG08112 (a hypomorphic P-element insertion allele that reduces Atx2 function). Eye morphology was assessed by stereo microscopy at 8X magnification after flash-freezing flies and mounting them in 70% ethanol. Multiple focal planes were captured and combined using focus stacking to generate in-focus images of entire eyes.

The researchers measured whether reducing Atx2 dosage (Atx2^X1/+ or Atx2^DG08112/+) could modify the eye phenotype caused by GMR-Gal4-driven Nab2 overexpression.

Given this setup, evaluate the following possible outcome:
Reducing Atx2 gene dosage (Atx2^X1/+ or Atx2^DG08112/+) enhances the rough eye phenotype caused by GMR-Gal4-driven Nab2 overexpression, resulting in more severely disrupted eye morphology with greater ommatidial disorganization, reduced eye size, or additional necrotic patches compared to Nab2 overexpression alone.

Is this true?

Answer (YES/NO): NO